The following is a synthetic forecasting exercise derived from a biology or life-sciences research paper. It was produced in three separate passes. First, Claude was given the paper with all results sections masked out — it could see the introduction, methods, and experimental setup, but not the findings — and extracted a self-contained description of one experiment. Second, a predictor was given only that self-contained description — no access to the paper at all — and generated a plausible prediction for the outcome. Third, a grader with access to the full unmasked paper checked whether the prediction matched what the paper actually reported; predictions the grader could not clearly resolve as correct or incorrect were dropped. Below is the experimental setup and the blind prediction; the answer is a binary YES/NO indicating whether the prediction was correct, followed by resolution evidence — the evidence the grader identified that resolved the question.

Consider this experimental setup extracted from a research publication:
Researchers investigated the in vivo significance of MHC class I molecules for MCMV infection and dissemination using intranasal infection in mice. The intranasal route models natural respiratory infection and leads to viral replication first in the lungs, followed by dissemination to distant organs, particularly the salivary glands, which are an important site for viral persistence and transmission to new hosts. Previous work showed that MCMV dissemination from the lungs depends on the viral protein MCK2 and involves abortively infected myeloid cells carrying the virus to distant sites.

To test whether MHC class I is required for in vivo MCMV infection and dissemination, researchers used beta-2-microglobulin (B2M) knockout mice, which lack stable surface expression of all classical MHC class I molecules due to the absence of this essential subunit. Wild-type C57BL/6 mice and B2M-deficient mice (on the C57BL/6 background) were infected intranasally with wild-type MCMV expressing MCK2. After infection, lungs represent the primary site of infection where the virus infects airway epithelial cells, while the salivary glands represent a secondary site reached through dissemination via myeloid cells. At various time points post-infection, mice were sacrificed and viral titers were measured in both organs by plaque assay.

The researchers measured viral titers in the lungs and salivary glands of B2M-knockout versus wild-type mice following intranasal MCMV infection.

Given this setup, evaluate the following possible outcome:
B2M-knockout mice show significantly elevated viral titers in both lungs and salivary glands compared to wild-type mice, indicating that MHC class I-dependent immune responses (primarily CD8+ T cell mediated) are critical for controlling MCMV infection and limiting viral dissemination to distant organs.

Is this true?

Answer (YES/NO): NO